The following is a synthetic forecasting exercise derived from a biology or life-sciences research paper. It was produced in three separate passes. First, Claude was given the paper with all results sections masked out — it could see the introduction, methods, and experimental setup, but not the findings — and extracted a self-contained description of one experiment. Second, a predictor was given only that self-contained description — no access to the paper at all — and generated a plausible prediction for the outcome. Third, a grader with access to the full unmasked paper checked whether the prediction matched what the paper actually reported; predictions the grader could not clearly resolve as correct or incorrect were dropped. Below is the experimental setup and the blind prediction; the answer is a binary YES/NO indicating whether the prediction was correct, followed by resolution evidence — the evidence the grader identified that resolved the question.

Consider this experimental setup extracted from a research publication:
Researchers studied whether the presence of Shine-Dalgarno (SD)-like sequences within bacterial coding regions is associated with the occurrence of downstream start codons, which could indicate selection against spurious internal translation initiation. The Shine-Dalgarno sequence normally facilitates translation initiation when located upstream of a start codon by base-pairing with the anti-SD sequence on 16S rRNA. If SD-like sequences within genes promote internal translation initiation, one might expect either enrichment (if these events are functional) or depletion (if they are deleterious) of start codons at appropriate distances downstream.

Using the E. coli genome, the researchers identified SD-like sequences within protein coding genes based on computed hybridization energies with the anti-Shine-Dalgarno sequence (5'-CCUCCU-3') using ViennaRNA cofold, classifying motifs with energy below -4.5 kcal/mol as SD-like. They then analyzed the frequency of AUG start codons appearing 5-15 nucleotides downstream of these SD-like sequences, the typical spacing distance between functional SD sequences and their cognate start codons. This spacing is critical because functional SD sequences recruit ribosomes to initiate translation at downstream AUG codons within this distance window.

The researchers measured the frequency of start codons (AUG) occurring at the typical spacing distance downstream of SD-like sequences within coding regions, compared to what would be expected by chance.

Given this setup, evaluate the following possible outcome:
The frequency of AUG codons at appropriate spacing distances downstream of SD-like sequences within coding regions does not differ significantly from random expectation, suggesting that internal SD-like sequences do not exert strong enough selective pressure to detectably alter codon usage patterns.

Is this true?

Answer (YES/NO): NO